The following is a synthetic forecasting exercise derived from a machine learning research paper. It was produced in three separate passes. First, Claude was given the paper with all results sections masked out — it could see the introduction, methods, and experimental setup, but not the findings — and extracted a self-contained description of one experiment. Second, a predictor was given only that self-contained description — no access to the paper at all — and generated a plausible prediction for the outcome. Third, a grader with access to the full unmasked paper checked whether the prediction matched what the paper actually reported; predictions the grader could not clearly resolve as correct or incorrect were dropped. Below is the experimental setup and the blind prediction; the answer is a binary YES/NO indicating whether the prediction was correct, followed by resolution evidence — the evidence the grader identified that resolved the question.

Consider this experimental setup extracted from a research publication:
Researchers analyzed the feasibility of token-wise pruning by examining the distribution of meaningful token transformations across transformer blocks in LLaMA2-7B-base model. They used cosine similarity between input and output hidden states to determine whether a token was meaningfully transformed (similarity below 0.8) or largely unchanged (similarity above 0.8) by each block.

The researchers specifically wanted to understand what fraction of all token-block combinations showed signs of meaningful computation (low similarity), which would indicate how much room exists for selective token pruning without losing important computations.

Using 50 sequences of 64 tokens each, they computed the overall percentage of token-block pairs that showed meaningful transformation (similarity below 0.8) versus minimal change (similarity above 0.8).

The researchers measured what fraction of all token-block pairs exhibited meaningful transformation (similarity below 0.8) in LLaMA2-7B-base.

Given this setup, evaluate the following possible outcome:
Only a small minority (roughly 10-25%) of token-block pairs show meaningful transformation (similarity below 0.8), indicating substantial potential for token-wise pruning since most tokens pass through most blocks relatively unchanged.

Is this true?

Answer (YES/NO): YES